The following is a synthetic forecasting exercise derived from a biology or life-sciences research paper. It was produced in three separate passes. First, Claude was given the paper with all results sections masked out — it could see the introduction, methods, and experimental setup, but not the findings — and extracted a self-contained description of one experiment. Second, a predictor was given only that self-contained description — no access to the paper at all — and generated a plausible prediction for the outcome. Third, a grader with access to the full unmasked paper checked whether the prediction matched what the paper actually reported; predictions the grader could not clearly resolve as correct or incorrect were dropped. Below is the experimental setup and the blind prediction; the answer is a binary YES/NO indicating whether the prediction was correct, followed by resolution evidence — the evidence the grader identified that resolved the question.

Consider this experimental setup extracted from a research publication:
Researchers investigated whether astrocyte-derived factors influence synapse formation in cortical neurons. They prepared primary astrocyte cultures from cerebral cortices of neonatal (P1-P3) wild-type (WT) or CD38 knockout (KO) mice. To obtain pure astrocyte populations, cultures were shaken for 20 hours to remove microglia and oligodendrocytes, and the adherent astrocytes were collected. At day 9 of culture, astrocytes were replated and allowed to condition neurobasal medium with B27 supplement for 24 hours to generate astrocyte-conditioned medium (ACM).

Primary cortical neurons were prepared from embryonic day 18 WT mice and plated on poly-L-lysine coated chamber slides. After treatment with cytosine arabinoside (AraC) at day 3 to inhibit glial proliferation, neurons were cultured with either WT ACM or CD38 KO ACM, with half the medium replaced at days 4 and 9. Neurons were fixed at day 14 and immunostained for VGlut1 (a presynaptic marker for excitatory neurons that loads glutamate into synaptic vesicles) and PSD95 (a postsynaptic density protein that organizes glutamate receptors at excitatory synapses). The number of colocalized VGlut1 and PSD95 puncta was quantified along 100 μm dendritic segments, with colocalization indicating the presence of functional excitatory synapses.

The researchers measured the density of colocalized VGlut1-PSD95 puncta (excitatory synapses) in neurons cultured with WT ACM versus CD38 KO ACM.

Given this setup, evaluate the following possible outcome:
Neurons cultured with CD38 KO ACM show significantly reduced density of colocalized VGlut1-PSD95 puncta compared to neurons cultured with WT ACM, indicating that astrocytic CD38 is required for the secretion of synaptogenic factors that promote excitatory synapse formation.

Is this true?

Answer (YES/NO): YES